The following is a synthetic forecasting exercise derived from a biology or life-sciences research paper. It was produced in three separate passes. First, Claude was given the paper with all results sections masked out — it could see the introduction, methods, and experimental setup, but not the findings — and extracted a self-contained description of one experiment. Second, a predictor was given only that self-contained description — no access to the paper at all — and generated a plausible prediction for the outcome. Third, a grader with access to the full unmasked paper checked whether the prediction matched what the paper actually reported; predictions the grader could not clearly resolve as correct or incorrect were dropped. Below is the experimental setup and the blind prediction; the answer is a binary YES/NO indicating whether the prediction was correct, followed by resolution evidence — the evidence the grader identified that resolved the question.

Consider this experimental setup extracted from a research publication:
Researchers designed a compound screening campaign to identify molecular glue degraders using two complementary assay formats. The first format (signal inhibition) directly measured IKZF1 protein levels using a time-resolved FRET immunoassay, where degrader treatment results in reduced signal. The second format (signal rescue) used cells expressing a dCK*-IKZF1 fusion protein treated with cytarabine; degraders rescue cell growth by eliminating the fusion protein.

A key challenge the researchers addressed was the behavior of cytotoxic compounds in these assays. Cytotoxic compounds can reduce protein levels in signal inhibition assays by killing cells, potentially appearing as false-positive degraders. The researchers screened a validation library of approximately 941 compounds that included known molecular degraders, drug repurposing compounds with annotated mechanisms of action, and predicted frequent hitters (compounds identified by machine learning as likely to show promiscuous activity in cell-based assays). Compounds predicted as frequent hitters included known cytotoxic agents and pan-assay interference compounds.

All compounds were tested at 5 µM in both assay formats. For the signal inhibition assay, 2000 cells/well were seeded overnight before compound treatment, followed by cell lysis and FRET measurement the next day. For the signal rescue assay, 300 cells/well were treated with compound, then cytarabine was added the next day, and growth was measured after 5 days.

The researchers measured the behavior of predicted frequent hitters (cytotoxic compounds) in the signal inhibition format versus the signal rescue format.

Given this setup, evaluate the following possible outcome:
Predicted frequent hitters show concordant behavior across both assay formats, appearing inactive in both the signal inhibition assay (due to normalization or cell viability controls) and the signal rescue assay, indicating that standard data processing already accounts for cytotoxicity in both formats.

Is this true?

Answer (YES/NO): NO